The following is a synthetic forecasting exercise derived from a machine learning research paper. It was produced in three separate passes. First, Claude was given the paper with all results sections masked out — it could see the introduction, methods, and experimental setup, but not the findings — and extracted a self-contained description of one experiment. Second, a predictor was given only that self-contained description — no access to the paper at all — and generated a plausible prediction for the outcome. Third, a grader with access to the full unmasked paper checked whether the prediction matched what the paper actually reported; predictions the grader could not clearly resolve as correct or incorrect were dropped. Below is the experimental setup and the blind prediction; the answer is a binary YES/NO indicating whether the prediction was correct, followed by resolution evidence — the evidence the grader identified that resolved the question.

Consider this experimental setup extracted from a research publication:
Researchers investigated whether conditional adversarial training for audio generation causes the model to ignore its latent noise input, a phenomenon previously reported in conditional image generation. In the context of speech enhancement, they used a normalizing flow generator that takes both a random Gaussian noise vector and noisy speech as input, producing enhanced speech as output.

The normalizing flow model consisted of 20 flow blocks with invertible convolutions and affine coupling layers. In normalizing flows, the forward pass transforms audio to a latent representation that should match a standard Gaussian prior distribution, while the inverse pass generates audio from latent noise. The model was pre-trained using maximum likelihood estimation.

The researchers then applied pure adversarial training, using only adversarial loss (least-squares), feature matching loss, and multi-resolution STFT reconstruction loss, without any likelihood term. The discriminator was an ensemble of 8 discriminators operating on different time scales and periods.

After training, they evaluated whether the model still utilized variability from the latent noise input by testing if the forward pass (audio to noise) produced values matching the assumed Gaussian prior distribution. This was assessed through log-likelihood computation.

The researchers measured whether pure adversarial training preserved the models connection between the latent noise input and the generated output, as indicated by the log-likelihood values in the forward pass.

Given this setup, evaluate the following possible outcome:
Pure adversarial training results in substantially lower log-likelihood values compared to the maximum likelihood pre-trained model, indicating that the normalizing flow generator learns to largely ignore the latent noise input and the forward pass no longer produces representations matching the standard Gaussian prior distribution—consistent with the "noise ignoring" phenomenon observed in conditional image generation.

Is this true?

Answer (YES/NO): YES